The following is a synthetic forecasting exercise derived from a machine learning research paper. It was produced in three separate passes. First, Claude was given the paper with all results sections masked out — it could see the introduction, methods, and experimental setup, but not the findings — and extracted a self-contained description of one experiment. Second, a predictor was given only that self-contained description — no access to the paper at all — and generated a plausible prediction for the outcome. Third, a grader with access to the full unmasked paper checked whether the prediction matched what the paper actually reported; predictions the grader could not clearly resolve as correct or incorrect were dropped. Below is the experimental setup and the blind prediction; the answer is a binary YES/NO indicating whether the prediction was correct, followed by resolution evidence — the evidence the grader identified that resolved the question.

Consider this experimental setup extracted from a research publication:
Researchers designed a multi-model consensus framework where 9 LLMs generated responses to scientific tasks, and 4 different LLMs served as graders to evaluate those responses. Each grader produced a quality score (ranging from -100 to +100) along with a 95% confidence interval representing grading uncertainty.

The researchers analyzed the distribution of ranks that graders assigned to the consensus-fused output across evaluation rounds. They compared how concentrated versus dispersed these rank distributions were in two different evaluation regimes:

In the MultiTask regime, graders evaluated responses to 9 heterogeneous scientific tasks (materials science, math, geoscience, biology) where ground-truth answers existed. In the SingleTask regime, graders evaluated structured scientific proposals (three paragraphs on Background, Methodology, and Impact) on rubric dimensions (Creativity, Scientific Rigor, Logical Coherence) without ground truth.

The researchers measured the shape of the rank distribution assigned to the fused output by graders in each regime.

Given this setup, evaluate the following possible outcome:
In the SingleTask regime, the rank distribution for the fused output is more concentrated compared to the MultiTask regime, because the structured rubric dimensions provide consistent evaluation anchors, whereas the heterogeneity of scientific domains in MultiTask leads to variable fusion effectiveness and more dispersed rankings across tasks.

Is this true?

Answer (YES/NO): NO